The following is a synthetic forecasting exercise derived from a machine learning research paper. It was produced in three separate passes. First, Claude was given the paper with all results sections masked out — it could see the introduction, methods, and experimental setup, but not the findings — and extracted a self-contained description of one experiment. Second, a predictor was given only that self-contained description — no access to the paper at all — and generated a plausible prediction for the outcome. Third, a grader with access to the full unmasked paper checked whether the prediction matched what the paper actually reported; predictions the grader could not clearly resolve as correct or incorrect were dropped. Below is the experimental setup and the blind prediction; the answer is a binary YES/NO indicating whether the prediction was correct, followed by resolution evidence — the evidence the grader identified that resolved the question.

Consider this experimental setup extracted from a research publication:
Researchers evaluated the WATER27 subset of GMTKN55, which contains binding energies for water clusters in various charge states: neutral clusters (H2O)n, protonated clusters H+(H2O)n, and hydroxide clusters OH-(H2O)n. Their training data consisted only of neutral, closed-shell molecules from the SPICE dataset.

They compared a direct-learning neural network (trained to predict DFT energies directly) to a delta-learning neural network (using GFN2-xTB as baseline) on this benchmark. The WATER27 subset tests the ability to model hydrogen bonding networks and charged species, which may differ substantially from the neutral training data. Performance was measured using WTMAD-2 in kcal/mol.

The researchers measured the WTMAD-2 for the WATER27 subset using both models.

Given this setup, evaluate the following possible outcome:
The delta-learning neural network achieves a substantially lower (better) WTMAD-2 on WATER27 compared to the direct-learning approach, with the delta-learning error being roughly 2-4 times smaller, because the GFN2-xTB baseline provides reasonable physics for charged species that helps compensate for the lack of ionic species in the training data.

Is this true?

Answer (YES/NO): NO